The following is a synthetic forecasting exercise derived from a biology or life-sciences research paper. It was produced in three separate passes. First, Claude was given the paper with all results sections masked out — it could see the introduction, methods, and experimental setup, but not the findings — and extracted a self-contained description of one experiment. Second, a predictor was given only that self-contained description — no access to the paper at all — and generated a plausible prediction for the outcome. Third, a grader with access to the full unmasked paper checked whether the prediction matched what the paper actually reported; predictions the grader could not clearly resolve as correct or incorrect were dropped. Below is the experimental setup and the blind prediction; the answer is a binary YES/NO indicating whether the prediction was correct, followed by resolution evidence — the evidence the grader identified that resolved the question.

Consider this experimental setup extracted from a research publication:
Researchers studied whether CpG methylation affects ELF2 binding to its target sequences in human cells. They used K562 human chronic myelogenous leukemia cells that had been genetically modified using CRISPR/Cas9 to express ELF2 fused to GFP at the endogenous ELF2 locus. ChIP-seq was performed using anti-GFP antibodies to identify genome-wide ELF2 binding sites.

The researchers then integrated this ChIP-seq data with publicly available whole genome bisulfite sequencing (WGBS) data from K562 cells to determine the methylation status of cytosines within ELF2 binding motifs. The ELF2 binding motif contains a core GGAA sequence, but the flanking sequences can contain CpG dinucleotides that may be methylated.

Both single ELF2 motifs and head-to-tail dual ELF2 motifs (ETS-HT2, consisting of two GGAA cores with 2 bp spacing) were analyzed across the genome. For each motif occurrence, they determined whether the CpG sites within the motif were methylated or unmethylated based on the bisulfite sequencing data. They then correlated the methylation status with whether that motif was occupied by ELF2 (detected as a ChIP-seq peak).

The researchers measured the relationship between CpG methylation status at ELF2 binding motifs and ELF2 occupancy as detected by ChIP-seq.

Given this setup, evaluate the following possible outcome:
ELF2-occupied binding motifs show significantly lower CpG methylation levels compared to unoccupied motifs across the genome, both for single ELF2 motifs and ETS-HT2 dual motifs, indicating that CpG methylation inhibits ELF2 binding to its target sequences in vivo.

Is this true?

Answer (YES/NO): NO